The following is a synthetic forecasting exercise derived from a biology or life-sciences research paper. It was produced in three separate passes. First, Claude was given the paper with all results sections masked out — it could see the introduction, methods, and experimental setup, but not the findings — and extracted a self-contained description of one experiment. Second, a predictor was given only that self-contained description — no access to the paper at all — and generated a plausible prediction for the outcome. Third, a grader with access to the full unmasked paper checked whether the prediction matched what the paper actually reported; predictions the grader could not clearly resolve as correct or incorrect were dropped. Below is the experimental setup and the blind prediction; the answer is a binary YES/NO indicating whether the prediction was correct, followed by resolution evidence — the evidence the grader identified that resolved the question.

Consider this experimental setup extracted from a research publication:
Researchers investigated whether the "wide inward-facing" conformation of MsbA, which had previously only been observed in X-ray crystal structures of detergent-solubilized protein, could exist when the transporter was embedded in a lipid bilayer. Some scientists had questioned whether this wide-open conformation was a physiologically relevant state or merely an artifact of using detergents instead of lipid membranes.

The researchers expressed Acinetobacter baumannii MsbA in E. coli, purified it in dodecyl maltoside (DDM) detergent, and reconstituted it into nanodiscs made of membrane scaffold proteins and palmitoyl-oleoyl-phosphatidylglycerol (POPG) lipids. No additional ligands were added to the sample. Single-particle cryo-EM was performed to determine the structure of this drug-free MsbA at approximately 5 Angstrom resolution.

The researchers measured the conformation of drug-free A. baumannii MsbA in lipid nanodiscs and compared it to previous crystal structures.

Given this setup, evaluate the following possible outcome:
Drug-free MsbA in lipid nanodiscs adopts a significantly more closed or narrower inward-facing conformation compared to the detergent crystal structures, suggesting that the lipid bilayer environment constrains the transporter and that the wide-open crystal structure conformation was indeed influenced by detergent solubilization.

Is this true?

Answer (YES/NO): NO